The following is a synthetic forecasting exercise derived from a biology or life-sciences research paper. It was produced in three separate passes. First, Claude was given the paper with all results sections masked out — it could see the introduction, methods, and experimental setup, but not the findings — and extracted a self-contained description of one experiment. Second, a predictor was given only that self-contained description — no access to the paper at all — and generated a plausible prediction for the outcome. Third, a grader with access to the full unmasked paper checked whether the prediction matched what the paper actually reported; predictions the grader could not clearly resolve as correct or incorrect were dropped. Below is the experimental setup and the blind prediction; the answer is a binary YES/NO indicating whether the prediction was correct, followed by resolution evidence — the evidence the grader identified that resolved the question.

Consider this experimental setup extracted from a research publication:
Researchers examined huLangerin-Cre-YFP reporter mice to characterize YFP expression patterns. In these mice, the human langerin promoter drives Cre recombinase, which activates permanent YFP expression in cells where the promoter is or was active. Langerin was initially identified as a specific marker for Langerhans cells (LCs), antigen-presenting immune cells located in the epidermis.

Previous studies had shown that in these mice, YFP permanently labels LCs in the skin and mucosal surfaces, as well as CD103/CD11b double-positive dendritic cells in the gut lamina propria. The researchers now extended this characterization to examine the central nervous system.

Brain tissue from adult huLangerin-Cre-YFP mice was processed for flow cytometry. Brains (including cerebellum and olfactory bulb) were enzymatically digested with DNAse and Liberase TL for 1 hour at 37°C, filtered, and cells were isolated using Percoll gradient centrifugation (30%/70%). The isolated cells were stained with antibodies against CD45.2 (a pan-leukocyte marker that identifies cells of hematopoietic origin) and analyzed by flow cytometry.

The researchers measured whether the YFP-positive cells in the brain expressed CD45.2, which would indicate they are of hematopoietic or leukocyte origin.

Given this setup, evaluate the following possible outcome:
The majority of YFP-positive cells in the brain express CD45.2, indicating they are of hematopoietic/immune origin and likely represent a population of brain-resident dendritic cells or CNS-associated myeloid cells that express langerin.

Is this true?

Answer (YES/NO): NO